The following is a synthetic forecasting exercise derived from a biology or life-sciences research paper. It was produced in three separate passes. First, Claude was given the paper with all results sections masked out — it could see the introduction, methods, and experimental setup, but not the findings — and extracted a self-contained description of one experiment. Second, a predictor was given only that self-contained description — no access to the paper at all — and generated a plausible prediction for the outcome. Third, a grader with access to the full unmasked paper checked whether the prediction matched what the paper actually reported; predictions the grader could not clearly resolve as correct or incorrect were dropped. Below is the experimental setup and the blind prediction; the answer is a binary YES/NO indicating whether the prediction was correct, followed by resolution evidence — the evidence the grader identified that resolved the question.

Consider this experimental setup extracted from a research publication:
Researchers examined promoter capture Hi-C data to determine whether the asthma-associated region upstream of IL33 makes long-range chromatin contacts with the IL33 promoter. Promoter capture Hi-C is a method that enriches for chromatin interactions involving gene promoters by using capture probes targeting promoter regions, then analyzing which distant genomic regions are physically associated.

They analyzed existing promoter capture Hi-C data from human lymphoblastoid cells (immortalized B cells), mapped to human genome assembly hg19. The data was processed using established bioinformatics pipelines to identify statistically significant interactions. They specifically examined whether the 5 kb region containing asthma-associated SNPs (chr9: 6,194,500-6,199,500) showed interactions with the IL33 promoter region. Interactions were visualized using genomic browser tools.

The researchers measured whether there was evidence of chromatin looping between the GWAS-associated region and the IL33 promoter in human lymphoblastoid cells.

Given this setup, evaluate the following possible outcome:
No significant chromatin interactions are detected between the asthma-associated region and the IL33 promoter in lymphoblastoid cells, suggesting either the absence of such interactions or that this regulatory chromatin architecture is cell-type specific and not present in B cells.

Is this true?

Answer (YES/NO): NO